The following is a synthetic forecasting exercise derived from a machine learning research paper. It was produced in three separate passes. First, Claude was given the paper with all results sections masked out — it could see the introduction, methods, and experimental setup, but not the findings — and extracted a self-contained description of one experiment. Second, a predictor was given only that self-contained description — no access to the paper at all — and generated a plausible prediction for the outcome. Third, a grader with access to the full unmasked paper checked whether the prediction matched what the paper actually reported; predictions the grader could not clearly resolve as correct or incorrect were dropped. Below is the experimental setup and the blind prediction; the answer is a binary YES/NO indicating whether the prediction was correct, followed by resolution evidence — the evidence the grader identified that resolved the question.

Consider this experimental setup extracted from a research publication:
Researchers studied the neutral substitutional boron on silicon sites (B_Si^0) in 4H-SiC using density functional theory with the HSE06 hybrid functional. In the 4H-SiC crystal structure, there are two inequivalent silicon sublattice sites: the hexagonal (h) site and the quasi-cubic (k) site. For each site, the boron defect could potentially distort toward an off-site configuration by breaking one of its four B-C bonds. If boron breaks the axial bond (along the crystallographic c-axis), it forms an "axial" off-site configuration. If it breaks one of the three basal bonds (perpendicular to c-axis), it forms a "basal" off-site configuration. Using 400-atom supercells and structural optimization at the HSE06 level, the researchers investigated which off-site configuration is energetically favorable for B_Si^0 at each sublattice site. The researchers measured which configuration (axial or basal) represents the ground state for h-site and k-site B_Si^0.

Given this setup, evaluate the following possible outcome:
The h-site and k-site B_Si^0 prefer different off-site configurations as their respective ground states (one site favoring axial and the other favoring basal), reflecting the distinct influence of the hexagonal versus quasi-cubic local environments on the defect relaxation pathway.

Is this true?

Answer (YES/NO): YES